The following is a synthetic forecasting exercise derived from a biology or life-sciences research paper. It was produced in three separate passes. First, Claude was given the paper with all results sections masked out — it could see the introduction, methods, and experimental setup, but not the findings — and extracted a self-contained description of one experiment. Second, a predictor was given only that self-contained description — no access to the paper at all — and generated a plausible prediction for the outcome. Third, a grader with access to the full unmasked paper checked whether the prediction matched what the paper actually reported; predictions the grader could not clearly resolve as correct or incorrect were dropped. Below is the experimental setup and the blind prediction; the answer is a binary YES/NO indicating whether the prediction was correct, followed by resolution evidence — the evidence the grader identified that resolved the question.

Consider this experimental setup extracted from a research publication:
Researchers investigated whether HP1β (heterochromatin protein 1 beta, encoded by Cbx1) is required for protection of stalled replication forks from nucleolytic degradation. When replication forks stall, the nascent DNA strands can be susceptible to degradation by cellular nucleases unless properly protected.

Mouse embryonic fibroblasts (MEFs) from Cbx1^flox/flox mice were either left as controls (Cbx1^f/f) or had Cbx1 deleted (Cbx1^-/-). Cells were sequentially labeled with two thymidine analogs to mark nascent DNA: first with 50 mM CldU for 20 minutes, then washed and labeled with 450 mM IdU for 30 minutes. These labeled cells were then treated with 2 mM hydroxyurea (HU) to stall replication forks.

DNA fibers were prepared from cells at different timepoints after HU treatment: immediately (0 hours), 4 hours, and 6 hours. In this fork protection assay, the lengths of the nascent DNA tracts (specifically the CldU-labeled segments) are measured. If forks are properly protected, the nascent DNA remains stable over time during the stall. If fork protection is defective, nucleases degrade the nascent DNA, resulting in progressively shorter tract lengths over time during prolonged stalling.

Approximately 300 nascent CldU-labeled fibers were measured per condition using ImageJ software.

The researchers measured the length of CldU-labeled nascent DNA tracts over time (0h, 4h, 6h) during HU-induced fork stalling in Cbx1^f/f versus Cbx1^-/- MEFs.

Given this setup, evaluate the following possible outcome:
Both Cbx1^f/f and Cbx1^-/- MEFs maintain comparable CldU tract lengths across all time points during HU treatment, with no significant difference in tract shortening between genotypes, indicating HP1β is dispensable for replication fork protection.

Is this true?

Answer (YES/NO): NO